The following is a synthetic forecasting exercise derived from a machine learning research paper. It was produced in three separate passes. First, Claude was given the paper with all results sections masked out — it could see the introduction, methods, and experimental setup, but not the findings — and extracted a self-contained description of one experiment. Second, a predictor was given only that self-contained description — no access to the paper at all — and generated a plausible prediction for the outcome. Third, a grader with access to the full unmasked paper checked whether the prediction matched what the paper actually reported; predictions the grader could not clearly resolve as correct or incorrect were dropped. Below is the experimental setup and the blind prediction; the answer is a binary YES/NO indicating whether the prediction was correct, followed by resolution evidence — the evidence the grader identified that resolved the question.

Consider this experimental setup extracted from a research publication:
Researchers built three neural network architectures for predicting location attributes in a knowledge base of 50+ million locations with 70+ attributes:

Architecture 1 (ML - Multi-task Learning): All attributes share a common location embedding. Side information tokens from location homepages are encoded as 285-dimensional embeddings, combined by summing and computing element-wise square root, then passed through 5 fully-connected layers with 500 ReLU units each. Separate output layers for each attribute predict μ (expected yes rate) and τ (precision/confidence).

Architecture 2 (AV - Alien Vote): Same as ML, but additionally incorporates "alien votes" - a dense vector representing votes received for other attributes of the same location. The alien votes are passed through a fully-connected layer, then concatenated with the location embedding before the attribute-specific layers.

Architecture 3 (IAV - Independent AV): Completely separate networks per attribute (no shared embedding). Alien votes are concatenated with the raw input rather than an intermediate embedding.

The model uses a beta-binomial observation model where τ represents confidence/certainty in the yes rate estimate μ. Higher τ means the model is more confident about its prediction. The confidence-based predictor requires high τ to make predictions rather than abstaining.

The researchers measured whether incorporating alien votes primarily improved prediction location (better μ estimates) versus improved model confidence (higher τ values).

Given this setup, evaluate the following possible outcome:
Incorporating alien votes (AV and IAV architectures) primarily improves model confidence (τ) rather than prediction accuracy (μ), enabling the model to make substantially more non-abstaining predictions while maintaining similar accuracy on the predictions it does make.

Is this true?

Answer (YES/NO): YES